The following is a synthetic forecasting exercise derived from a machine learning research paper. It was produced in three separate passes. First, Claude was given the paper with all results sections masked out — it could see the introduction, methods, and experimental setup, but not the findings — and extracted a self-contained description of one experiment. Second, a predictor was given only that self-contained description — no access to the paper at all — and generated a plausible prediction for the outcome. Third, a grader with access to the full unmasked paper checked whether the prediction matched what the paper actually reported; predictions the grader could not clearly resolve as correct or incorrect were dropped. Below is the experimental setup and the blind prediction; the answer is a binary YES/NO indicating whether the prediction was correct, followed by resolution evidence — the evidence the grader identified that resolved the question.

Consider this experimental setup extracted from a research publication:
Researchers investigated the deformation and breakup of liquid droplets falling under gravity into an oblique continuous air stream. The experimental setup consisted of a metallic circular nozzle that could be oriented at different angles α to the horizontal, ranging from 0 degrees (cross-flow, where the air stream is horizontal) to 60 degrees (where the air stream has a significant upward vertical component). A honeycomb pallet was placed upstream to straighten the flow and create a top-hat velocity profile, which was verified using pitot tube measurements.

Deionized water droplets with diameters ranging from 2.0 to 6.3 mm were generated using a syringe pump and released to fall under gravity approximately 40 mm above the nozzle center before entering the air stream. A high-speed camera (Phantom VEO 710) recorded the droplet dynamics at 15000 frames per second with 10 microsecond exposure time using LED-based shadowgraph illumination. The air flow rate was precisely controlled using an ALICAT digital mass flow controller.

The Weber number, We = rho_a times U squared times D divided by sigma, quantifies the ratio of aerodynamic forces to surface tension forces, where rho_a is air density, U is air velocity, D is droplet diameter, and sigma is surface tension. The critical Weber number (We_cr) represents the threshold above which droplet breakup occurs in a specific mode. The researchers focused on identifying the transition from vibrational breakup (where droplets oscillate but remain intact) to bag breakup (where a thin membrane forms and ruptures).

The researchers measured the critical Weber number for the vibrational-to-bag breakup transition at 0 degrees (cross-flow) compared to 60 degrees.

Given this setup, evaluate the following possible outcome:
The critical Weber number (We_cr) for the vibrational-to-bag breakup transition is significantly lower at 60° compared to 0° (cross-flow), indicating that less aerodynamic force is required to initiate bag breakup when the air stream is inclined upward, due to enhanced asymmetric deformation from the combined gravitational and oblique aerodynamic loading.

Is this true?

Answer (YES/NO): YES